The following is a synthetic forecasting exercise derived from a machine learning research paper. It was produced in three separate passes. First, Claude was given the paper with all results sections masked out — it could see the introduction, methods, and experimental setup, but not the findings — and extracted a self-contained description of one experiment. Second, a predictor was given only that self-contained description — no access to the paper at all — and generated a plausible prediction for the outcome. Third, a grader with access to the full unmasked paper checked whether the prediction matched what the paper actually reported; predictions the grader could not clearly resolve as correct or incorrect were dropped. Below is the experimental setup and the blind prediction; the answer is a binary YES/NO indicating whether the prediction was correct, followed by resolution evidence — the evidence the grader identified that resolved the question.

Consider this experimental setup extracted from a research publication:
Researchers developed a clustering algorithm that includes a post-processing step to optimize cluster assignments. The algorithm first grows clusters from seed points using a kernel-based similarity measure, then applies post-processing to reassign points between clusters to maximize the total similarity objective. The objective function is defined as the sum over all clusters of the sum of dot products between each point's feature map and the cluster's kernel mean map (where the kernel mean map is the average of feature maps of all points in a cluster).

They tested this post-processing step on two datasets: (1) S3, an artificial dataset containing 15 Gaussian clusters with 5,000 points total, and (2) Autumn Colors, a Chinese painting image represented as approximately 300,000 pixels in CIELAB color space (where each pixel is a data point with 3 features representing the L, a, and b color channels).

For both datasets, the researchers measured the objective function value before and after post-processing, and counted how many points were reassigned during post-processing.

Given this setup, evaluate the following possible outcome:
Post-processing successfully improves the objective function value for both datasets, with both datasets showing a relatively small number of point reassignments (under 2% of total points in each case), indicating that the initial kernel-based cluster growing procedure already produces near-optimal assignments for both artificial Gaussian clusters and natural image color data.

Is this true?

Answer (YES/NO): NO